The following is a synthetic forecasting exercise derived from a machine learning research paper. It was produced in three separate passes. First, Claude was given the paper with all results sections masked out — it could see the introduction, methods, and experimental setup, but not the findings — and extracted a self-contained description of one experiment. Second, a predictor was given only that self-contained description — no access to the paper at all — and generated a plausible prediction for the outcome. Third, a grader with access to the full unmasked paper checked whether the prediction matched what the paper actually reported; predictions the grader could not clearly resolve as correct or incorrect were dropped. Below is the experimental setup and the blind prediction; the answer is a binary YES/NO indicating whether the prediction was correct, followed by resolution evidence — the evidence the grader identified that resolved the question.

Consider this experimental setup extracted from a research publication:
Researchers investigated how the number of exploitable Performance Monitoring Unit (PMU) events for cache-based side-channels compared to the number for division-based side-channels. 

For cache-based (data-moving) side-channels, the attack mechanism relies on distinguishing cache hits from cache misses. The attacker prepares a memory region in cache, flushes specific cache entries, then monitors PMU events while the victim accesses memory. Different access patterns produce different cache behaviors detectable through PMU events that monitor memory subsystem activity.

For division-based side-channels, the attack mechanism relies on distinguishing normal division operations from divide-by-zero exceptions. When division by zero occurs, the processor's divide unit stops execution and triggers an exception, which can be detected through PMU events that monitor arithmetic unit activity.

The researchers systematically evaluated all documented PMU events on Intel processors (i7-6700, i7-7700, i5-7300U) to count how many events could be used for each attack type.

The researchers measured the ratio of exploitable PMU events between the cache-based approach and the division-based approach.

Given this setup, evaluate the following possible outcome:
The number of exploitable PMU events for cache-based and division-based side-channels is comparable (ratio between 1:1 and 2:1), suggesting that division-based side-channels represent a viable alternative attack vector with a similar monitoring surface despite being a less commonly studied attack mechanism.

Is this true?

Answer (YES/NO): NO